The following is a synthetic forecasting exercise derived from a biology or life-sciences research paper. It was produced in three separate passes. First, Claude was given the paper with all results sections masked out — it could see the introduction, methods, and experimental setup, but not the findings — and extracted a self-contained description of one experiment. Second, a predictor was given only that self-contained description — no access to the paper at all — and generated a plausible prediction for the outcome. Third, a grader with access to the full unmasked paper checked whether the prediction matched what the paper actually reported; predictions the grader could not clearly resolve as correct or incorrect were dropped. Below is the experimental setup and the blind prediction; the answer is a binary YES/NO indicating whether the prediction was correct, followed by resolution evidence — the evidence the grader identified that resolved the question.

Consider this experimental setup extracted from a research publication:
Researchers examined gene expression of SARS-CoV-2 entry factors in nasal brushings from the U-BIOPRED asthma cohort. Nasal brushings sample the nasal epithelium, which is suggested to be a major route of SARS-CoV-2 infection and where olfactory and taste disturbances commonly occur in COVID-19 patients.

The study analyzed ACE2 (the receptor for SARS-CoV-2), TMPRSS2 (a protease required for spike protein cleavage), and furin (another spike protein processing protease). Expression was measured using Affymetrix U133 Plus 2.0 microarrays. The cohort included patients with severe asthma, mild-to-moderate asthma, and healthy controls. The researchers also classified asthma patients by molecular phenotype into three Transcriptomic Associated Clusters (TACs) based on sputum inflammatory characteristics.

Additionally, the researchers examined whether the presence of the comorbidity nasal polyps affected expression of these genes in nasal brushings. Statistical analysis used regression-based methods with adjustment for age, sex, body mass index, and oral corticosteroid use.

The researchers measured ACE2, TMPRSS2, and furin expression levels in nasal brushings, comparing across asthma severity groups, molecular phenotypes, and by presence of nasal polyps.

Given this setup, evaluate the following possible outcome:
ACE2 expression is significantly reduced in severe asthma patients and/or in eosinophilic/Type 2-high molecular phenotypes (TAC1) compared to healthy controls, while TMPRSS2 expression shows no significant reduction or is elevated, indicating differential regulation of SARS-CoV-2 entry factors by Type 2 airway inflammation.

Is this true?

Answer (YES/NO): NO